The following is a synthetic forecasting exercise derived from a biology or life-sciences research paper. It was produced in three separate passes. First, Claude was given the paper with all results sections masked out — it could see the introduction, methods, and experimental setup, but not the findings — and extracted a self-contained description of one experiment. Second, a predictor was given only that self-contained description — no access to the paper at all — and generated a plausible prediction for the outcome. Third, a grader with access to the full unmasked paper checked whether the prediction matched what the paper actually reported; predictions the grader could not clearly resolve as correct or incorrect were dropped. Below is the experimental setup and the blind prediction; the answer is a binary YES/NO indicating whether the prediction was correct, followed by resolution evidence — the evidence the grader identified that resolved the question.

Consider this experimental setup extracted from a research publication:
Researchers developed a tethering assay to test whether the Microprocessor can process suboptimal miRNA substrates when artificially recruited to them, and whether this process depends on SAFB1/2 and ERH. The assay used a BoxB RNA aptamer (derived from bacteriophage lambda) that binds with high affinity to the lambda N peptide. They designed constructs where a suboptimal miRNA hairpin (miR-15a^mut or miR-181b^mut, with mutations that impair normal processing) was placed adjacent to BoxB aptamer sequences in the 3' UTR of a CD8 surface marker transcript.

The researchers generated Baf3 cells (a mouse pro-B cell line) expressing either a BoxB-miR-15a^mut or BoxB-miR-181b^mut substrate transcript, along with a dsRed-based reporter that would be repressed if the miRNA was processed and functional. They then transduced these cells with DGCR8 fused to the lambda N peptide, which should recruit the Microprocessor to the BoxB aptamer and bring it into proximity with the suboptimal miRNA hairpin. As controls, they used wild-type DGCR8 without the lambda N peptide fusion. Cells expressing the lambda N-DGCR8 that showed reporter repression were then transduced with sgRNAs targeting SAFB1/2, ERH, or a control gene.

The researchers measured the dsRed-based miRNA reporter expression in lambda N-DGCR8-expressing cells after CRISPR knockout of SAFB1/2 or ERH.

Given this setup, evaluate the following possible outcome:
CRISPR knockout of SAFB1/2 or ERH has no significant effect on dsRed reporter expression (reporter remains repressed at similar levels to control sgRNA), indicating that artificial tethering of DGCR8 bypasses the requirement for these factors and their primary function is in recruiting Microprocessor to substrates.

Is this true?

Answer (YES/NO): NO